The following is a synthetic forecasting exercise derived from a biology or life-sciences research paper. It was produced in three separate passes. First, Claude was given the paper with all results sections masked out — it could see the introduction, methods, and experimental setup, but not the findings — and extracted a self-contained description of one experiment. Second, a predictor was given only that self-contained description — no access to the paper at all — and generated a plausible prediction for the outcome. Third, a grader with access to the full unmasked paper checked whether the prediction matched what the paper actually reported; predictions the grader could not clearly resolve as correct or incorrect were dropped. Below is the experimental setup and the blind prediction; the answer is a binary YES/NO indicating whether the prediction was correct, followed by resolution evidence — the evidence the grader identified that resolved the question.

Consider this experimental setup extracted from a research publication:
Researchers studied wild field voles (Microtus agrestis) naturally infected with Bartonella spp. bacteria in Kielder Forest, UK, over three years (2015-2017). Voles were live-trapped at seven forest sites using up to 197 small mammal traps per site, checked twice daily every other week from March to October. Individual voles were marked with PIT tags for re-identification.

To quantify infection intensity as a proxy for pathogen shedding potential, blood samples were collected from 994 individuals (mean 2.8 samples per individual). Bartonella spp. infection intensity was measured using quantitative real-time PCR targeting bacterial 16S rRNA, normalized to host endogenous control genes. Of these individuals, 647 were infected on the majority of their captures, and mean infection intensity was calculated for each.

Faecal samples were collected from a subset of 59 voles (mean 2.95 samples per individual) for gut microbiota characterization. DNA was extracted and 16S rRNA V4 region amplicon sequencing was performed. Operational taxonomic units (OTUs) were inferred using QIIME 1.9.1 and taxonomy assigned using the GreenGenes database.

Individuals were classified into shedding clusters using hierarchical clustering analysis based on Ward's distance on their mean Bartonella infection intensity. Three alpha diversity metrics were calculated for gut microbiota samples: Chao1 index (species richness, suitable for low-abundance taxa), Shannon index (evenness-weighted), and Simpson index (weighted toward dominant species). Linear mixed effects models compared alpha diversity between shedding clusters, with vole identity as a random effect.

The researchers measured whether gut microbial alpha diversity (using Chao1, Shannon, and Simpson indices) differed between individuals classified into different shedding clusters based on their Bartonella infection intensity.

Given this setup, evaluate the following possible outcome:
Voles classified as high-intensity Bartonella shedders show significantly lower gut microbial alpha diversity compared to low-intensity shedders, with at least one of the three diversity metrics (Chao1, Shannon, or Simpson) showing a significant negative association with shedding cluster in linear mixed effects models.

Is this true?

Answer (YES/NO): NO